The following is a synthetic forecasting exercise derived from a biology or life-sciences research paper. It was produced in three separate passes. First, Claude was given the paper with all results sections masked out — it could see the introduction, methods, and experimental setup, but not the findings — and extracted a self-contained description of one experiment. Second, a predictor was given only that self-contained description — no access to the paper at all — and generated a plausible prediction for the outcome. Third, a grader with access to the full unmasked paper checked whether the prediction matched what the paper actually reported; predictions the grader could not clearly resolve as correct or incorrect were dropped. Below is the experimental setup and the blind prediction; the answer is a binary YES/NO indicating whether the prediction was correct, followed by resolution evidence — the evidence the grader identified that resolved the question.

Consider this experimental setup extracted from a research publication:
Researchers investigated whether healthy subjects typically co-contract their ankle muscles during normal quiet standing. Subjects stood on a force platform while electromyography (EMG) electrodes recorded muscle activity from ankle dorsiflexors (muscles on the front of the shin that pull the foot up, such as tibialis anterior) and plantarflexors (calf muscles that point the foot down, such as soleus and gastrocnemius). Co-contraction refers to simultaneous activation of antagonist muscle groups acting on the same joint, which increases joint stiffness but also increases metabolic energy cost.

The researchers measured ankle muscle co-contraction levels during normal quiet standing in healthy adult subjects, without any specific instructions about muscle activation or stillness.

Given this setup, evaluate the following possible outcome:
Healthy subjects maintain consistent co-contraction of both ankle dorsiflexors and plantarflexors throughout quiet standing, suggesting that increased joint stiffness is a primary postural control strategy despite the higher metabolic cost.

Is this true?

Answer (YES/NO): NO